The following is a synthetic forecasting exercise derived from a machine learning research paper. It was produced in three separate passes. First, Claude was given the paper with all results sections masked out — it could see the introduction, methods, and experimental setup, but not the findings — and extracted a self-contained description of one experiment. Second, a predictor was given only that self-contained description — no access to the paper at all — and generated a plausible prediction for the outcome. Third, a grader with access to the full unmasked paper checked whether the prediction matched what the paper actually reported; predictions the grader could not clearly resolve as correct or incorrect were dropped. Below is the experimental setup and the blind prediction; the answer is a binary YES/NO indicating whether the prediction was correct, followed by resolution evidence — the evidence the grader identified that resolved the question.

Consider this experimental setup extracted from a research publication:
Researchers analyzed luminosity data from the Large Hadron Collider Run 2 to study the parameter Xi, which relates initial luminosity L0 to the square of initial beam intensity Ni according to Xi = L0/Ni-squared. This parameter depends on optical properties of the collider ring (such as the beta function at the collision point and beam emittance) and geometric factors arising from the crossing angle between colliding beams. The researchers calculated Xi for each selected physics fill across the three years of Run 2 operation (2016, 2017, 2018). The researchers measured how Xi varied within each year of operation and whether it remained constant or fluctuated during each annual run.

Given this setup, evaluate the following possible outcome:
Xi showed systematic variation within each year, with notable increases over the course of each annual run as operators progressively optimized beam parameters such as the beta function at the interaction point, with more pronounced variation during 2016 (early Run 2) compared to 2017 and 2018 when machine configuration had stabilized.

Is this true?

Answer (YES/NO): NO